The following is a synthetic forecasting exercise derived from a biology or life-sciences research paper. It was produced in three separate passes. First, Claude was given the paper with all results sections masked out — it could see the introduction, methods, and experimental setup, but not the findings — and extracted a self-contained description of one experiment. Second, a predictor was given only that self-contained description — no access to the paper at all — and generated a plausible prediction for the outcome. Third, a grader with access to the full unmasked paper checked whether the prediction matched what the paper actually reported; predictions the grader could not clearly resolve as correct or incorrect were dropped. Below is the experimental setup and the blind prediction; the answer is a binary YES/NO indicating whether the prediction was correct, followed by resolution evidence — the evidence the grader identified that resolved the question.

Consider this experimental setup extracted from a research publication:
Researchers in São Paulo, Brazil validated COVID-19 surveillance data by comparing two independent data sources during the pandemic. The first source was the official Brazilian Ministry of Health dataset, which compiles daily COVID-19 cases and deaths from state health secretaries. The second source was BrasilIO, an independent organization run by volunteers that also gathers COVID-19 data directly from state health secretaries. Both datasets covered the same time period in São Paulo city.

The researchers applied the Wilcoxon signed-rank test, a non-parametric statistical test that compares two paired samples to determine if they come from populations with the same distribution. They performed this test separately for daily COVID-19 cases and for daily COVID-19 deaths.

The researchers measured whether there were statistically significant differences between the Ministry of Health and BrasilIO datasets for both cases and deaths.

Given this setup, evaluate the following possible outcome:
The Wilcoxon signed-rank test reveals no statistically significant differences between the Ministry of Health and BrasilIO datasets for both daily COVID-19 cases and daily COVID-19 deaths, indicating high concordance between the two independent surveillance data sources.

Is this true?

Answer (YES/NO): YES